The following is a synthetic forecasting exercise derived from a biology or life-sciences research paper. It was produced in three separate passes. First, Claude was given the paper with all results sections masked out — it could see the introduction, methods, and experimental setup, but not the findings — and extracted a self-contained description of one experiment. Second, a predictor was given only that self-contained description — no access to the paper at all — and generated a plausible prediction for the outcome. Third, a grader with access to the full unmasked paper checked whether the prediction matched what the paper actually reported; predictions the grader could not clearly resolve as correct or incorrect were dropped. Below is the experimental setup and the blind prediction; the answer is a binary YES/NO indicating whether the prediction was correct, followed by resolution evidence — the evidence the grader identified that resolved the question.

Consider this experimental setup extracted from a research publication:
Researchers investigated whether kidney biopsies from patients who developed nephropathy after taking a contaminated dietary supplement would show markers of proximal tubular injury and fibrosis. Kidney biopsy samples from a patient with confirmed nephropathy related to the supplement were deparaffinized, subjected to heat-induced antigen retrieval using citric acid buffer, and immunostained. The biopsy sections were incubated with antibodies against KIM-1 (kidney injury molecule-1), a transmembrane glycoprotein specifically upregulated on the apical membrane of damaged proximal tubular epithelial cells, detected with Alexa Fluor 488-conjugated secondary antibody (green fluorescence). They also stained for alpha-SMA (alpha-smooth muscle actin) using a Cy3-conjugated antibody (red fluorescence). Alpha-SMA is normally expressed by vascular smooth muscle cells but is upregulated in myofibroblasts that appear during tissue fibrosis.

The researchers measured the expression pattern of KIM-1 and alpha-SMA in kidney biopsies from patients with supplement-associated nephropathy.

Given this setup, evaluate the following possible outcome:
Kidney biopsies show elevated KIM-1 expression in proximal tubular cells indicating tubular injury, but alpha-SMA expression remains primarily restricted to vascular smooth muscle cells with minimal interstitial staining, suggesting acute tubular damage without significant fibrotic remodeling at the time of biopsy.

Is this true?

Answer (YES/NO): NO